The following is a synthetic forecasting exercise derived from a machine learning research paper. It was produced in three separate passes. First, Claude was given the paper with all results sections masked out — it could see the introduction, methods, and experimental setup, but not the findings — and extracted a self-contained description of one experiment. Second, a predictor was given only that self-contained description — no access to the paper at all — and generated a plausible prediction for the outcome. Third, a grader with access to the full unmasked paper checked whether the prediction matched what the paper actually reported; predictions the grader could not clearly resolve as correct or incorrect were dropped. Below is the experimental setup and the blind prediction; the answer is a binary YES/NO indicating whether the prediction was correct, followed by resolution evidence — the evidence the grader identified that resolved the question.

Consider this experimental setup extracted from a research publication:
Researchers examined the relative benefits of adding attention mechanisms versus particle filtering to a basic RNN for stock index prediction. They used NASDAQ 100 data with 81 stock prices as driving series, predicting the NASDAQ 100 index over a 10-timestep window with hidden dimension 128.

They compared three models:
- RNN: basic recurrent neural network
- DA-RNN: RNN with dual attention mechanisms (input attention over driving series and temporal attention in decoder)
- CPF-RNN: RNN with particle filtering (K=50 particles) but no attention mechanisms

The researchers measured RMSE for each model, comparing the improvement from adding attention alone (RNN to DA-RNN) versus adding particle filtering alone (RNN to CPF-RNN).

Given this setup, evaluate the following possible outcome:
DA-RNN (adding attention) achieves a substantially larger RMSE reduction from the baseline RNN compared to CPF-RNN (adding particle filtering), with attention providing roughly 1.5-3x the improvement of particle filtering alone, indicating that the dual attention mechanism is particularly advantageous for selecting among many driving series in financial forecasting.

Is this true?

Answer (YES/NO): NO